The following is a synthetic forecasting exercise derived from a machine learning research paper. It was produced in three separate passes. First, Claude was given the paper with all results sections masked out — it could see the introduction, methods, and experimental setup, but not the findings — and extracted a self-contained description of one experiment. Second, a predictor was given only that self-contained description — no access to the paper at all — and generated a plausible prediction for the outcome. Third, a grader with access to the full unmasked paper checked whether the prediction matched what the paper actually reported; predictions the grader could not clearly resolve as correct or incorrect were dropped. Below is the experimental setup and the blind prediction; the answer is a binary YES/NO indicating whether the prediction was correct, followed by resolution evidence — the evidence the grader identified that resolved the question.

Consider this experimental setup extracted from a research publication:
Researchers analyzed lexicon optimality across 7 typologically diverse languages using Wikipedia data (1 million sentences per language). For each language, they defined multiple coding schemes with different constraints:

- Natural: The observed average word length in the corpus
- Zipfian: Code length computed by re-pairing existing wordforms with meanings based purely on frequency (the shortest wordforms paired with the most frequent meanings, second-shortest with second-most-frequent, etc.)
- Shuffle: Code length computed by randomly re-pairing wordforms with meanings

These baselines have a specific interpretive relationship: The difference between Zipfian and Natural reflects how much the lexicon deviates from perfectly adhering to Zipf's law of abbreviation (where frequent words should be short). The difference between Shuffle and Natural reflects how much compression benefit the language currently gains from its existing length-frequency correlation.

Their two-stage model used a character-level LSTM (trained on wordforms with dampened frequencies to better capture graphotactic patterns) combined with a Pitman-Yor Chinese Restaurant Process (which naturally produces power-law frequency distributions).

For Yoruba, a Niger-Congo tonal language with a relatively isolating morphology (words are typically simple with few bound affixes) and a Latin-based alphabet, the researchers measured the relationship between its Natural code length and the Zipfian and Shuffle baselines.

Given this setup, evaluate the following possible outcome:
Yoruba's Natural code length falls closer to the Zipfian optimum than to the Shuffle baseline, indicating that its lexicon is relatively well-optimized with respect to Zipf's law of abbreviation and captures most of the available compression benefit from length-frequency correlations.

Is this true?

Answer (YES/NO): YES